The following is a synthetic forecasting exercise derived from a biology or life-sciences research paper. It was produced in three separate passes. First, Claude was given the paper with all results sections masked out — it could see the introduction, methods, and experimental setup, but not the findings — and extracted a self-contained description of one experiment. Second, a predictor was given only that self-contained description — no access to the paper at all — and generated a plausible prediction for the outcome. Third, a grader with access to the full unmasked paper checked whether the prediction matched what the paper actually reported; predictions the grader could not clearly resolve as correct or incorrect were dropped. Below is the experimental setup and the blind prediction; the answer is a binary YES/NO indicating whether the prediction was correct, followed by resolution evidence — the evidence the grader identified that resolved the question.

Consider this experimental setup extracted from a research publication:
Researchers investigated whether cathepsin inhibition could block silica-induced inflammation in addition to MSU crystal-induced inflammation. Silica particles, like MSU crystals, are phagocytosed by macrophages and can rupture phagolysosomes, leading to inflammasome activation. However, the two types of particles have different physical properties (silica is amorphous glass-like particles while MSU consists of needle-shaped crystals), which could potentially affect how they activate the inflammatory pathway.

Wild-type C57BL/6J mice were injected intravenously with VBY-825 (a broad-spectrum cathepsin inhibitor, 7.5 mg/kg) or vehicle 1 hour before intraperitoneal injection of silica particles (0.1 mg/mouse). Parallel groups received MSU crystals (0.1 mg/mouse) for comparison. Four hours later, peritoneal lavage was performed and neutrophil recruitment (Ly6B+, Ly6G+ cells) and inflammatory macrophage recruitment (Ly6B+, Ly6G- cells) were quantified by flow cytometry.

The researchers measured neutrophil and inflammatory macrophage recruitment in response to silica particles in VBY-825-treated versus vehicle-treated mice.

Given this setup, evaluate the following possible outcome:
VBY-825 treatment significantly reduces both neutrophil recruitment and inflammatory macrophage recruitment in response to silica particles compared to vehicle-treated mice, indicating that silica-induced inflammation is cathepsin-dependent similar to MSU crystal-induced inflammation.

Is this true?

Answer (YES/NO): YES